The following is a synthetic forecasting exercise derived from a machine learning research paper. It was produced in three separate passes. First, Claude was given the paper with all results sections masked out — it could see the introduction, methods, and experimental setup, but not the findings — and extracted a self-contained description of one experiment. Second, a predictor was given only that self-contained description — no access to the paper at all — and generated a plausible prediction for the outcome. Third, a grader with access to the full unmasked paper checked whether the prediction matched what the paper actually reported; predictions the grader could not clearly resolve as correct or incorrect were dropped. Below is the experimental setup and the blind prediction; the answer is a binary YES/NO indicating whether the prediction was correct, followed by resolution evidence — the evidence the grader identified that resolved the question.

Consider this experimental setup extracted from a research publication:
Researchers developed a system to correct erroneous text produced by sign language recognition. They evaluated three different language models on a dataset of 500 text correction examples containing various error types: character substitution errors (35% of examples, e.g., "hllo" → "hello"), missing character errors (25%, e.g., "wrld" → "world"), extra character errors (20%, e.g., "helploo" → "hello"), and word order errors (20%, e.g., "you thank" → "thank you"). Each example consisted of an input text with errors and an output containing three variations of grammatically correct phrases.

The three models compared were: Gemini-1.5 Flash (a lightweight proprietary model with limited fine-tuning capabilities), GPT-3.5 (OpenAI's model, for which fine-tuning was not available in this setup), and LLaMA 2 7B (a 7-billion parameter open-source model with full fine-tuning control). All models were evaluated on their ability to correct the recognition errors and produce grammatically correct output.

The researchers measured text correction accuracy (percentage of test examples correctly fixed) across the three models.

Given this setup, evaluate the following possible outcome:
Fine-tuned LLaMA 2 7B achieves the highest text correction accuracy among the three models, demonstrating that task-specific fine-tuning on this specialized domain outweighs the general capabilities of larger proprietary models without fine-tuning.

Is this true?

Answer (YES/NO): NO